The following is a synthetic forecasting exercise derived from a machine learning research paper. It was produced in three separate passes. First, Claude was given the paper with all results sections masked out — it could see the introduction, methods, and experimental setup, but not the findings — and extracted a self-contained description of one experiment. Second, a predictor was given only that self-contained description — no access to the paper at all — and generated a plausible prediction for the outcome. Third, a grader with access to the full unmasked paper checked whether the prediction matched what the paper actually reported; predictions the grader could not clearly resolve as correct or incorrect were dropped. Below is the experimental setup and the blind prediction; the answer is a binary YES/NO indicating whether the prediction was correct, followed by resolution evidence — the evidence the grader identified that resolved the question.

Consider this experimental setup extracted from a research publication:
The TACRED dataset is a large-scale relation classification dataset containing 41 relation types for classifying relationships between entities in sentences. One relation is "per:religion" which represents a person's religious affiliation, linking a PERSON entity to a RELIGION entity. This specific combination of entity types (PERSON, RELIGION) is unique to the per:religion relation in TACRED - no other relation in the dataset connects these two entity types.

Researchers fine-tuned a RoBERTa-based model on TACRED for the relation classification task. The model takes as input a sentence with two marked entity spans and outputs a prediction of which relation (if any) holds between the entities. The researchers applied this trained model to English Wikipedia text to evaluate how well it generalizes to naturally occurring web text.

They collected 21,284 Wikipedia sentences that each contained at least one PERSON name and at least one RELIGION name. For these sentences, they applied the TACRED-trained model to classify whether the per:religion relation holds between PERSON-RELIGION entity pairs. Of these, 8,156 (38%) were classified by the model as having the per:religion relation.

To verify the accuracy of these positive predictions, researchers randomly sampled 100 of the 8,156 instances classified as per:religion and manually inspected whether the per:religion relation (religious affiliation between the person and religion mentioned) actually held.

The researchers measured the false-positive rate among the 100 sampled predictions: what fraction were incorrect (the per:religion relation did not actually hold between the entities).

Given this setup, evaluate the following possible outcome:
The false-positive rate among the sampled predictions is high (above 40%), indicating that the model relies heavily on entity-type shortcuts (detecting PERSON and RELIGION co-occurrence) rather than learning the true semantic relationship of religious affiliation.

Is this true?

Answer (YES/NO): YES